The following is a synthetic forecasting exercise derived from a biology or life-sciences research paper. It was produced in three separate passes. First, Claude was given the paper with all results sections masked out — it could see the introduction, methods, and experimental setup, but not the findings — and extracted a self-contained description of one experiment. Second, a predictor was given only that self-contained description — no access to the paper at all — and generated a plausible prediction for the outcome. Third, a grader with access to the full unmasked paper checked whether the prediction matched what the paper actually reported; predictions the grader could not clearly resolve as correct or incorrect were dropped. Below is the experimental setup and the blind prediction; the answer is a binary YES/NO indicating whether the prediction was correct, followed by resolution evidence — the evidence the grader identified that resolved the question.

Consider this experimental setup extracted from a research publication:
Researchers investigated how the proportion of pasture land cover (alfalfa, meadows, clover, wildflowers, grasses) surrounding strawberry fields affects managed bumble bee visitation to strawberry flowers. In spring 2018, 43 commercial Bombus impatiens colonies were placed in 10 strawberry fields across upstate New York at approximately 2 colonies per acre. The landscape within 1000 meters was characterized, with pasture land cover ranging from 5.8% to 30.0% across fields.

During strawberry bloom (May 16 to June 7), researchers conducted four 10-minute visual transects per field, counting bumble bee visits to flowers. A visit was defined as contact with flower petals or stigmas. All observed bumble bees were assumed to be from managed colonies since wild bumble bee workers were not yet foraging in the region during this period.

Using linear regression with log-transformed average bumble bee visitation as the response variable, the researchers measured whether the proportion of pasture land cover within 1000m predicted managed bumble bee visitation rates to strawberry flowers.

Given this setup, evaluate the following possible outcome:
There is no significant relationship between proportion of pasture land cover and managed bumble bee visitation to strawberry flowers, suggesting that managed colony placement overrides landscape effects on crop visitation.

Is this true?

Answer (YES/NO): YES